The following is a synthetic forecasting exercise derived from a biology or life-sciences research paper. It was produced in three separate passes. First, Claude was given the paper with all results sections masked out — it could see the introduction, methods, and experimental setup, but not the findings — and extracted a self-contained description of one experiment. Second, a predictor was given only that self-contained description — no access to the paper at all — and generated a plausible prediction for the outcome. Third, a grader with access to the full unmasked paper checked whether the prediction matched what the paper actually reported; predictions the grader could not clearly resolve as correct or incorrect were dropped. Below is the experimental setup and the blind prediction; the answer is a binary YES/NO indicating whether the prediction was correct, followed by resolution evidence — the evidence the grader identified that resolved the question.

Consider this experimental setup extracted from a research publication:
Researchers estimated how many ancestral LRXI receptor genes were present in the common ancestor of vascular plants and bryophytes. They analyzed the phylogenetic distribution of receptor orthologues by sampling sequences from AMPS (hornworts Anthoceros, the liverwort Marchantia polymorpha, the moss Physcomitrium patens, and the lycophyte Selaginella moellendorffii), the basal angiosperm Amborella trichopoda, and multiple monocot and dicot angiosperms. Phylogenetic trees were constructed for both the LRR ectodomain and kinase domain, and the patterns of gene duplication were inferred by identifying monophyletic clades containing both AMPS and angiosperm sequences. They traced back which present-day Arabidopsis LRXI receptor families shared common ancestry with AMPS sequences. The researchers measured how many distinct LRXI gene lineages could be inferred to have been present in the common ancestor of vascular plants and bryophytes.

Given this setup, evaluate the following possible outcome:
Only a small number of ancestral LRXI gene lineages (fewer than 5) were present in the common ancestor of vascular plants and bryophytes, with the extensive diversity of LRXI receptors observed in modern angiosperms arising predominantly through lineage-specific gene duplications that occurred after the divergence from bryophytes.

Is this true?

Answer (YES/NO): NO